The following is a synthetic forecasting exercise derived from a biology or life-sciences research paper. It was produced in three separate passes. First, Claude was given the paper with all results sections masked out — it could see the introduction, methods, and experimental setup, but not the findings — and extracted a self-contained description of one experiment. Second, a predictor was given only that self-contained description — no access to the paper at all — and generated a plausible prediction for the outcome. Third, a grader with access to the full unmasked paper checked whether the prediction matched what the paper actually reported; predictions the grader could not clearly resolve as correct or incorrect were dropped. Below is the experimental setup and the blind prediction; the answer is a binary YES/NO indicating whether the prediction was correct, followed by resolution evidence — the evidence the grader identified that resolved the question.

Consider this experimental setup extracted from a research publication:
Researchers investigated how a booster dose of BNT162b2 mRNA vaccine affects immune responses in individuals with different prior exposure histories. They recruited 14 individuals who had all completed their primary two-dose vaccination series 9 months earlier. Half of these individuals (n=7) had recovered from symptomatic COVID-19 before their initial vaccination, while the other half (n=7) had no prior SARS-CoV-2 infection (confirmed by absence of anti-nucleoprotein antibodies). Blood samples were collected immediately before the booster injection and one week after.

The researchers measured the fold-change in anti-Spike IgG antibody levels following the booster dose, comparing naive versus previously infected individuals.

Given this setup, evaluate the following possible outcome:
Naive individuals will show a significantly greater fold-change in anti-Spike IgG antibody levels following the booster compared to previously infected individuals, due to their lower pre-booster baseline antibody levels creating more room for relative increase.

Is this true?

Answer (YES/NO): YES